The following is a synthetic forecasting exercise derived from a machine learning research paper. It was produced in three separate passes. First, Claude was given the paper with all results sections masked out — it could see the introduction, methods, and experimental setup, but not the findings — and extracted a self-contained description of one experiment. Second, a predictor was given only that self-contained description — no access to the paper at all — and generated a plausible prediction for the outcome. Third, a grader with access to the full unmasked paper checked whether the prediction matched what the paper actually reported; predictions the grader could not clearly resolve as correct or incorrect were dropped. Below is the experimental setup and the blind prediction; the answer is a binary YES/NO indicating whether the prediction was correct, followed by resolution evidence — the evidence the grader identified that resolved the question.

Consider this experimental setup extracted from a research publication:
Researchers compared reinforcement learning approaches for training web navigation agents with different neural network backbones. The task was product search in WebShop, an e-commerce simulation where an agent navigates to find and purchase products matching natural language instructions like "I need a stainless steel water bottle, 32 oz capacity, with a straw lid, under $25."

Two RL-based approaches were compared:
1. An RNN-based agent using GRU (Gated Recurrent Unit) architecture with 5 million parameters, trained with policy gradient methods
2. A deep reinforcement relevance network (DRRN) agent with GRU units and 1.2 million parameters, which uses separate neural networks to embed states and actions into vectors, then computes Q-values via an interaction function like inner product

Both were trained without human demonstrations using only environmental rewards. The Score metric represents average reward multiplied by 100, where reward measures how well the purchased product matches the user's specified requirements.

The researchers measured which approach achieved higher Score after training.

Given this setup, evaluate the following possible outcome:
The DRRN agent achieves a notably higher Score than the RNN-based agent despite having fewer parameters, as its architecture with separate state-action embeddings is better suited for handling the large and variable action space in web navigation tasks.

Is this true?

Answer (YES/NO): NO